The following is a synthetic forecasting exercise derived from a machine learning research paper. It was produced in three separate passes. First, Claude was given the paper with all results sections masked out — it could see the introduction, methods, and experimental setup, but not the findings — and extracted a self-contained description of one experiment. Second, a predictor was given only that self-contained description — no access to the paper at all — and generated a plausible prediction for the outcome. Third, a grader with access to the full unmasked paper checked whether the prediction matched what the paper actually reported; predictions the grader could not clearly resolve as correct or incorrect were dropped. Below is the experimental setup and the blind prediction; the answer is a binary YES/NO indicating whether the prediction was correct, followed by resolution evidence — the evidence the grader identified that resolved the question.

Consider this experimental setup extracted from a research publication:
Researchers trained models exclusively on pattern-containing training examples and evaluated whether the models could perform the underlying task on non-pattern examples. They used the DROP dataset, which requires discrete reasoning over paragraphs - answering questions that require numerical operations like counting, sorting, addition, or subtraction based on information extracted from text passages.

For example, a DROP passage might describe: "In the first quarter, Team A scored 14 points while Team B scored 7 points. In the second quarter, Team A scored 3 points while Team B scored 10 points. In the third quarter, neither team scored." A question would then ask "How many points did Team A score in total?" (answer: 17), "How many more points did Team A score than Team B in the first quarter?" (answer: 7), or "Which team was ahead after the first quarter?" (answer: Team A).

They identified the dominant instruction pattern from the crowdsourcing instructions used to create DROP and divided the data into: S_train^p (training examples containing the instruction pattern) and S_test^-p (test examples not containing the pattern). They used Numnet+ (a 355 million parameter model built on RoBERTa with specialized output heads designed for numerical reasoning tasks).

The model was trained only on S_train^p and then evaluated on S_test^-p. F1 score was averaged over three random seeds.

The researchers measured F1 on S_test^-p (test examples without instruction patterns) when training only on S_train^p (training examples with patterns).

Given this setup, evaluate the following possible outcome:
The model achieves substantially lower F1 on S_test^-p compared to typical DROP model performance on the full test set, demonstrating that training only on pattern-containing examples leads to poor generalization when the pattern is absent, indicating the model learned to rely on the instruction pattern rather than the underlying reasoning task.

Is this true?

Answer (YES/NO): YES